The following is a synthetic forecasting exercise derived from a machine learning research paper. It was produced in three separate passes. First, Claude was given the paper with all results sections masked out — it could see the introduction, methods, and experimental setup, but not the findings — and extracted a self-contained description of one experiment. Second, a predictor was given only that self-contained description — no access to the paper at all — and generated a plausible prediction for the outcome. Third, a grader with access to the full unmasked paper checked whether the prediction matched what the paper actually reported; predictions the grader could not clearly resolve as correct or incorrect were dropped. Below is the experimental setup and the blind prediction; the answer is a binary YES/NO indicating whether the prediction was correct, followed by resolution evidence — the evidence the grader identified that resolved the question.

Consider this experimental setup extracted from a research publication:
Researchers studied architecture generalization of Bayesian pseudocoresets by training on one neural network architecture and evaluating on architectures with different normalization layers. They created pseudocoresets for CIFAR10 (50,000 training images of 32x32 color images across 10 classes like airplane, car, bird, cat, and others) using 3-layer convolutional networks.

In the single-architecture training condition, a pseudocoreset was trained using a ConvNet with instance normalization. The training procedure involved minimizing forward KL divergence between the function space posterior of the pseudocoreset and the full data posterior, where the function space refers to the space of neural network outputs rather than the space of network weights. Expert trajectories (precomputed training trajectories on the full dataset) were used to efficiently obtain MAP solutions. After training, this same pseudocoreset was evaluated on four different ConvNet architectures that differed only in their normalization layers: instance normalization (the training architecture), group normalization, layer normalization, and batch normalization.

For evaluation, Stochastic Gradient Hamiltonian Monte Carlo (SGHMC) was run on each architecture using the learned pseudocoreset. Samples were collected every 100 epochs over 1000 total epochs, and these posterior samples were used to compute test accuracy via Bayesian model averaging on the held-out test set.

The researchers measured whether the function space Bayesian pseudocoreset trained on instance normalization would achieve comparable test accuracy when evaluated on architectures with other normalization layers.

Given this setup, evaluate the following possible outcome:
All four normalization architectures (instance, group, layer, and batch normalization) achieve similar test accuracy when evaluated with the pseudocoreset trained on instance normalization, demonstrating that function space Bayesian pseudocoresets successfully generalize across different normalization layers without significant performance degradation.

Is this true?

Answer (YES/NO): NO